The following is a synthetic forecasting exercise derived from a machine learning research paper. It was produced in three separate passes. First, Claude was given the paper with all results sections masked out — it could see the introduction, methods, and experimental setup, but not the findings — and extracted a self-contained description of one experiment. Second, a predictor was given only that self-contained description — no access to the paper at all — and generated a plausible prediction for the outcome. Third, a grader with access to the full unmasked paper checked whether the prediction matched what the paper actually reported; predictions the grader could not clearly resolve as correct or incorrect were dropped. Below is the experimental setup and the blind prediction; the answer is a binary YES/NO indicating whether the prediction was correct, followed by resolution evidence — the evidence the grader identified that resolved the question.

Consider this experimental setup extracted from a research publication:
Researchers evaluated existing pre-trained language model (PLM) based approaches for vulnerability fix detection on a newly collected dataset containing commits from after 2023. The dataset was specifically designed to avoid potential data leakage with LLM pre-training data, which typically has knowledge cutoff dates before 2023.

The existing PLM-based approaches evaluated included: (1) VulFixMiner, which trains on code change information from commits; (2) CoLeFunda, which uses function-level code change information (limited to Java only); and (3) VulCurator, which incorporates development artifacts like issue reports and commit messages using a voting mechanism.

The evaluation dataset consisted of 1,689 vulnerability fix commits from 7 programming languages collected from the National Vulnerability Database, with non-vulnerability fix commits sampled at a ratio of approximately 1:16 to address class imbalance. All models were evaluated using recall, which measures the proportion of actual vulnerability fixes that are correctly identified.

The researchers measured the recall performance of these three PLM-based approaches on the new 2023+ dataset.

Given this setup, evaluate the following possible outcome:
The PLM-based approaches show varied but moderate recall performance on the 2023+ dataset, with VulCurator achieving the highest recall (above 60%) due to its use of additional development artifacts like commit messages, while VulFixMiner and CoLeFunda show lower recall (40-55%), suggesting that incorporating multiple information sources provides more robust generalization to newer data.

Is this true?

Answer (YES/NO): NO